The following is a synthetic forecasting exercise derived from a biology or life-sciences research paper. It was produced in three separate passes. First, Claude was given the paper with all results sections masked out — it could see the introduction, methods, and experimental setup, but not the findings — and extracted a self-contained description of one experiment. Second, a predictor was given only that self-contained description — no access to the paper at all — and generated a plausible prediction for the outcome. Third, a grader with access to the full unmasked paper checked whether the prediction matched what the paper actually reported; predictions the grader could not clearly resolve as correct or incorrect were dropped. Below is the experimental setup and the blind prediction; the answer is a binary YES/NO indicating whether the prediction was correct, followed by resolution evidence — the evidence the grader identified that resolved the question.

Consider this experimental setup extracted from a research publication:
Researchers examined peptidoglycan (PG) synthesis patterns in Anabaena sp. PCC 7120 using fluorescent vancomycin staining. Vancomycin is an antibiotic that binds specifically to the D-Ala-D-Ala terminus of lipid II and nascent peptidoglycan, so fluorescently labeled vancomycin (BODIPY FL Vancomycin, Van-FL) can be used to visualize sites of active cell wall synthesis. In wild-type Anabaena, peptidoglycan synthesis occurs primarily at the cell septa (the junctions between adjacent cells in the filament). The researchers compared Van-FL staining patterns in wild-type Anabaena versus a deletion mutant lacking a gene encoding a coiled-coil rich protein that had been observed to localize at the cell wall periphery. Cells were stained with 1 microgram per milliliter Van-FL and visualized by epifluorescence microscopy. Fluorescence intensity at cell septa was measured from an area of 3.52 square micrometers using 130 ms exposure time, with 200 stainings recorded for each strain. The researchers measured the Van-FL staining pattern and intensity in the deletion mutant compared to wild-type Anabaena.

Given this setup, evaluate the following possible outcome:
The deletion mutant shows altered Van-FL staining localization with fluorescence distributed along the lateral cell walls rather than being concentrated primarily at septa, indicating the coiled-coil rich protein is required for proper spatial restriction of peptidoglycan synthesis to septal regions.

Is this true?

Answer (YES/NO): YES